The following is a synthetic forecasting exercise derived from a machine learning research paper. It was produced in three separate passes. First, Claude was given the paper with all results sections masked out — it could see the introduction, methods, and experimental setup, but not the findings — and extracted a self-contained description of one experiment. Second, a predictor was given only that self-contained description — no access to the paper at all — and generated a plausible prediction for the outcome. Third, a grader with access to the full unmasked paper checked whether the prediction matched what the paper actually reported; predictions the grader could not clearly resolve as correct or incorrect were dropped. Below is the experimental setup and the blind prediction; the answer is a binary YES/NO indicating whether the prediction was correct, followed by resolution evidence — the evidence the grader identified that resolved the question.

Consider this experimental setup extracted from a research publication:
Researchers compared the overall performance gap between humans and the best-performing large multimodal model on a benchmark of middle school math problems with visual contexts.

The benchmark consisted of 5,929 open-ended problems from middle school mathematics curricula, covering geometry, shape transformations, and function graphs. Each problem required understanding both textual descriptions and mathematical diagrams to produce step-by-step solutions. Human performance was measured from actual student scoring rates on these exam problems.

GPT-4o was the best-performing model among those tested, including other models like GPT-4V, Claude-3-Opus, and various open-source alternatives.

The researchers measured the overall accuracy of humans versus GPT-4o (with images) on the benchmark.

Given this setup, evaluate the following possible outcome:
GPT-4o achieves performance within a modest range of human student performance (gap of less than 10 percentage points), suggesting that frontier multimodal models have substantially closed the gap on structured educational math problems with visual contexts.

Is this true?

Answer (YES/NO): NO